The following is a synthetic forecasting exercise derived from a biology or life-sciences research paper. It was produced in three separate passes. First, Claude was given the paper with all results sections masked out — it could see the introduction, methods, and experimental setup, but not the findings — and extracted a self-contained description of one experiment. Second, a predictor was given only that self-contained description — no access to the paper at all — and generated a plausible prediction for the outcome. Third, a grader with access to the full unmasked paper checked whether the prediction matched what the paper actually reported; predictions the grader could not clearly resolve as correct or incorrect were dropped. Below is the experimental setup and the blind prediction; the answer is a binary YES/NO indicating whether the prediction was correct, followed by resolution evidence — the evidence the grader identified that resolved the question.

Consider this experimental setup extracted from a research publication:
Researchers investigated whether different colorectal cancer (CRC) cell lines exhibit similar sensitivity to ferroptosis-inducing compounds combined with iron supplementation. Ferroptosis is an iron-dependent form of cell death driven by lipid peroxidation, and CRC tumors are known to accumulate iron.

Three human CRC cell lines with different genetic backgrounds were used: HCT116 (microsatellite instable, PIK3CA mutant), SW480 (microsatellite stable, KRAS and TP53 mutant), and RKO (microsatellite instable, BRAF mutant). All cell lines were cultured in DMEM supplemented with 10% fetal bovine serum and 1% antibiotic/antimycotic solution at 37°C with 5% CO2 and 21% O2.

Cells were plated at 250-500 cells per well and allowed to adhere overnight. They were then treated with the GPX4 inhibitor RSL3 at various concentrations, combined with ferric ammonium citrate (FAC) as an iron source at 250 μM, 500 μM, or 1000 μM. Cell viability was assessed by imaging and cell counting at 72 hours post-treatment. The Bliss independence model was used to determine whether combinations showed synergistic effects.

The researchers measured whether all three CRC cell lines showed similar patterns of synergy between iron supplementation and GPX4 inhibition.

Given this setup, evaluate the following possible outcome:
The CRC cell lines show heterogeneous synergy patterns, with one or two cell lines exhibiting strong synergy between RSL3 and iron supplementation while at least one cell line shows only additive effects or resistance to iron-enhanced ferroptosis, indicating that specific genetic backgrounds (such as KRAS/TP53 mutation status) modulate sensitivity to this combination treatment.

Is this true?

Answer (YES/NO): YES